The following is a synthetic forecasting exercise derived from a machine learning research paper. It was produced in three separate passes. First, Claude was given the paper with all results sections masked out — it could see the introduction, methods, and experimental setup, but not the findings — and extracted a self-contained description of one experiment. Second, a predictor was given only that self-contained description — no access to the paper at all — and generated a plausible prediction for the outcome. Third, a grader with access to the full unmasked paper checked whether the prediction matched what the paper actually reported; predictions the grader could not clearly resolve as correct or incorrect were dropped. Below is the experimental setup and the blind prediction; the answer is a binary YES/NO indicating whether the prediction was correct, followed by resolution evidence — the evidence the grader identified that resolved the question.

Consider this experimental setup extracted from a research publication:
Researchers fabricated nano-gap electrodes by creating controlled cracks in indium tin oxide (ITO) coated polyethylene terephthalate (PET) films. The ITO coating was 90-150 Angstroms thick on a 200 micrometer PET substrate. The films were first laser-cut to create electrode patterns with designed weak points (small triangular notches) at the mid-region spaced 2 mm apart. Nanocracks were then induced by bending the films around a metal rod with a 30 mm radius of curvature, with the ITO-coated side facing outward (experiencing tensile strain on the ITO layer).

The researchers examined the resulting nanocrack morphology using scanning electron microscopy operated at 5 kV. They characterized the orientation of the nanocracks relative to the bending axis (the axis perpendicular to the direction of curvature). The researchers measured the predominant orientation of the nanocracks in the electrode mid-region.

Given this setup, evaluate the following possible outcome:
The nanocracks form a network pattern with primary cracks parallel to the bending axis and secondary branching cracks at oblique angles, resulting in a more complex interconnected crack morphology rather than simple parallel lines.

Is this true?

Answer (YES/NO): NO